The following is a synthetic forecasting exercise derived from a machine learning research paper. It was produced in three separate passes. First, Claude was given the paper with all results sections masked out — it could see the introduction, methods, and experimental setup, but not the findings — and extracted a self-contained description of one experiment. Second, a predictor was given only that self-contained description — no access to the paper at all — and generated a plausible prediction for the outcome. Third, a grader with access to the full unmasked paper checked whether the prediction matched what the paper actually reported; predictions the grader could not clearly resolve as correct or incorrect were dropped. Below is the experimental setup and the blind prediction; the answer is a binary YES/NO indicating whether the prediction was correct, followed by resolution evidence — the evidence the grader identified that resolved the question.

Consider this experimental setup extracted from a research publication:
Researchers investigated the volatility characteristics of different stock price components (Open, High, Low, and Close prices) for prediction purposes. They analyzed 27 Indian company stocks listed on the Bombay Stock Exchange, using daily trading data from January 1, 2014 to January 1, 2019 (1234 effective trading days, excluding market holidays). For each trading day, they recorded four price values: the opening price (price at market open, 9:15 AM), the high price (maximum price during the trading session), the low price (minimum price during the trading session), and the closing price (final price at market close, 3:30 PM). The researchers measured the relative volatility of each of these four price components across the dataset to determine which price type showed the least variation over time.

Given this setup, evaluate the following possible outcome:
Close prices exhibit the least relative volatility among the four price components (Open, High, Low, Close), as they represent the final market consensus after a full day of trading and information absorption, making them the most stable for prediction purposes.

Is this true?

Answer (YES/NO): NO